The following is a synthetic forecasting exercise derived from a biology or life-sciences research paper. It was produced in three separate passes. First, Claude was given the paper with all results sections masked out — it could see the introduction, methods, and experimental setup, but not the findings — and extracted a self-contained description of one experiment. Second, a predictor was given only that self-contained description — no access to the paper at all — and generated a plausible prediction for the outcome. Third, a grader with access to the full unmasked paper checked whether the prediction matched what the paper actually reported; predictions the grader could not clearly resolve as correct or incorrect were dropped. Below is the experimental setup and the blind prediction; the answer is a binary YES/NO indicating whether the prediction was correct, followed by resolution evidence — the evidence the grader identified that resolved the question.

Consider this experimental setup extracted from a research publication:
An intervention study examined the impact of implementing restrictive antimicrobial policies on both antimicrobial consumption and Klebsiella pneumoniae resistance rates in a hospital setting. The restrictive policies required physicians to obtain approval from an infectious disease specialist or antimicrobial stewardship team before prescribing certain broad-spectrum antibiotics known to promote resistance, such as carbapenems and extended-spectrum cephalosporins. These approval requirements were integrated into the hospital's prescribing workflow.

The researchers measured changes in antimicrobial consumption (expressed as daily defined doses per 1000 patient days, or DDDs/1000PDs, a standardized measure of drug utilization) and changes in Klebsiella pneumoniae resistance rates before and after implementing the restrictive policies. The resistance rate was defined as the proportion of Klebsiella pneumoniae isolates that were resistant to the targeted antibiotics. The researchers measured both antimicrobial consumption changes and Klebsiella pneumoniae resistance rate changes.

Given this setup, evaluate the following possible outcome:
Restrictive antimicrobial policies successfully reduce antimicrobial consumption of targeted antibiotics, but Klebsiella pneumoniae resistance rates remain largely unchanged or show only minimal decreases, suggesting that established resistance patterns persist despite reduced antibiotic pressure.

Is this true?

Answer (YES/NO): YES